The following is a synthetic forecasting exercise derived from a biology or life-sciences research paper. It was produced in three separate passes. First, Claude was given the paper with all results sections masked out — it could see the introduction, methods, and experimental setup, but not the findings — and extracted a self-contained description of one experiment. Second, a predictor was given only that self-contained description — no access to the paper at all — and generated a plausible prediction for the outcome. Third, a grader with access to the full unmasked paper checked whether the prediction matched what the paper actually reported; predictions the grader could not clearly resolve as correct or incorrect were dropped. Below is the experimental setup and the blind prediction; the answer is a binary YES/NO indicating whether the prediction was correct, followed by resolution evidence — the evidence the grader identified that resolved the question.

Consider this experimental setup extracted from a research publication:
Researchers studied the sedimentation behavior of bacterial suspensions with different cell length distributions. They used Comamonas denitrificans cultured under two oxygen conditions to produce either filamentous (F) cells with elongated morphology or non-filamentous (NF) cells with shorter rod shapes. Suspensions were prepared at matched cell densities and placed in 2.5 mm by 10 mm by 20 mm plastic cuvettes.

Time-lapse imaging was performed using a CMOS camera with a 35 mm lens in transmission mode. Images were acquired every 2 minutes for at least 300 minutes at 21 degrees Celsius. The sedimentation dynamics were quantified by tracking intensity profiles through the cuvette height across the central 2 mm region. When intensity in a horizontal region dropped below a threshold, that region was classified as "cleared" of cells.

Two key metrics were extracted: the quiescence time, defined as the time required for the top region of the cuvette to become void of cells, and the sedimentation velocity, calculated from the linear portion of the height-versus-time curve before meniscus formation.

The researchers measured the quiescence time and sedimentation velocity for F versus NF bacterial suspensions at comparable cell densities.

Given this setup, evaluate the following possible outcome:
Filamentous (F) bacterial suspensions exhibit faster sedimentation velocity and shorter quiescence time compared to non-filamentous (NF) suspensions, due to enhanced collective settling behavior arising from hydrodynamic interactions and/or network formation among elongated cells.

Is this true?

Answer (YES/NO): NO